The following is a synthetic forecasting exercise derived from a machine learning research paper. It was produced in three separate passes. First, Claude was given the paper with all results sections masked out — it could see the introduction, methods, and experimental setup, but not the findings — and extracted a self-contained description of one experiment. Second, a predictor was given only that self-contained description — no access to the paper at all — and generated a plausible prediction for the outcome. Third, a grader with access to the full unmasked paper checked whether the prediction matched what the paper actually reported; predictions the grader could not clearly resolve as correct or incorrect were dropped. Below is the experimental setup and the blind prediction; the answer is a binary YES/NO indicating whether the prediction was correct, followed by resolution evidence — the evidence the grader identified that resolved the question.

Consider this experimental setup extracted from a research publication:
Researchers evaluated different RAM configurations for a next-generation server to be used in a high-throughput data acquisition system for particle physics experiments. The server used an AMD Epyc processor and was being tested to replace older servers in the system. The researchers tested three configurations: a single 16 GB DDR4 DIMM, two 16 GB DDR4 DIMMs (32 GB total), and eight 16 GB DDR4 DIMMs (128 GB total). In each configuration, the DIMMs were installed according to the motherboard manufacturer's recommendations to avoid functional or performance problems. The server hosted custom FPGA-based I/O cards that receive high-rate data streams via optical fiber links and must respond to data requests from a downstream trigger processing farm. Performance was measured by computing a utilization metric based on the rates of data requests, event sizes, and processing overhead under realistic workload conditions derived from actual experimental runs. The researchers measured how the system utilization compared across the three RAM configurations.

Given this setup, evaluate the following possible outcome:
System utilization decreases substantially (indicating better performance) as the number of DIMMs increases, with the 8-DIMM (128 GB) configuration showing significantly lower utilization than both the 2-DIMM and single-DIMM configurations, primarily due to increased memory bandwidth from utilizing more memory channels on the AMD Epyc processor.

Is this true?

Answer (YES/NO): NO